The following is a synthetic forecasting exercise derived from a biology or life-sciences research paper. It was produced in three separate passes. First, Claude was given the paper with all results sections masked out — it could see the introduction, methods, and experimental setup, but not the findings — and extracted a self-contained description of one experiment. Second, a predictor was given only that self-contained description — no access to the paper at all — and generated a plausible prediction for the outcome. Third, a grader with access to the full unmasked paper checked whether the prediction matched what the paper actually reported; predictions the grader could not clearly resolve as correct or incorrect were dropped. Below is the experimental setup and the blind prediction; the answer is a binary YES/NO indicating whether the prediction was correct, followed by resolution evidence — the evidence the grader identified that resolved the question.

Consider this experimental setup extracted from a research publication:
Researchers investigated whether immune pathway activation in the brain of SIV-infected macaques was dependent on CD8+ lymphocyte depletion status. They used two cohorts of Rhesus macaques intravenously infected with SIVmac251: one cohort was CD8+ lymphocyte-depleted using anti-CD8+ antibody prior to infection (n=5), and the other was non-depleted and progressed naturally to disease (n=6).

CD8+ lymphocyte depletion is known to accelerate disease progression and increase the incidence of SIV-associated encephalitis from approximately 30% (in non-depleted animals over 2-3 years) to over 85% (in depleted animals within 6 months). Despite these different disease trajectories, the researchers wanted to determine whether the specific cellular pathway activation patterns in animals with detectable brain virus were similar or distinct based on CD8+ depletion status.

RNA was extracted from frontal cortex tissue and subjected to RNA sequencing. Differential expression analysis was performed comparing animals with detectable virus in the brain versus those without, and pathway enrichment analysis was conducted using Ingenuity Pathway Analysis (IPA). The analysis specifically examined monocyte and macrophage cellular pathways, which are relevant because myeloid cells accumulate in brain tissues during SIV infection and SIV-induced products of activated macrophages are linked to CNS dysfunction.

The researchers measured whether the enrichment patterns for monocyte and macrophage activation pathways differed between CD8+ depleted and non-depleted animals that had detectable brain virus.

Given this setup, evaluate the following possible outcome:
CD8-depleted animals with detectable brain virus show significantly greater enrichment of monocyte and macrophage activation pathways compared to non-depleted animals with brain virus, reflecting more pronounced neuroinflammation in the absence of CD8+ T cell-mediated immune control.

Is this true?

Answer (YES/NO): NO